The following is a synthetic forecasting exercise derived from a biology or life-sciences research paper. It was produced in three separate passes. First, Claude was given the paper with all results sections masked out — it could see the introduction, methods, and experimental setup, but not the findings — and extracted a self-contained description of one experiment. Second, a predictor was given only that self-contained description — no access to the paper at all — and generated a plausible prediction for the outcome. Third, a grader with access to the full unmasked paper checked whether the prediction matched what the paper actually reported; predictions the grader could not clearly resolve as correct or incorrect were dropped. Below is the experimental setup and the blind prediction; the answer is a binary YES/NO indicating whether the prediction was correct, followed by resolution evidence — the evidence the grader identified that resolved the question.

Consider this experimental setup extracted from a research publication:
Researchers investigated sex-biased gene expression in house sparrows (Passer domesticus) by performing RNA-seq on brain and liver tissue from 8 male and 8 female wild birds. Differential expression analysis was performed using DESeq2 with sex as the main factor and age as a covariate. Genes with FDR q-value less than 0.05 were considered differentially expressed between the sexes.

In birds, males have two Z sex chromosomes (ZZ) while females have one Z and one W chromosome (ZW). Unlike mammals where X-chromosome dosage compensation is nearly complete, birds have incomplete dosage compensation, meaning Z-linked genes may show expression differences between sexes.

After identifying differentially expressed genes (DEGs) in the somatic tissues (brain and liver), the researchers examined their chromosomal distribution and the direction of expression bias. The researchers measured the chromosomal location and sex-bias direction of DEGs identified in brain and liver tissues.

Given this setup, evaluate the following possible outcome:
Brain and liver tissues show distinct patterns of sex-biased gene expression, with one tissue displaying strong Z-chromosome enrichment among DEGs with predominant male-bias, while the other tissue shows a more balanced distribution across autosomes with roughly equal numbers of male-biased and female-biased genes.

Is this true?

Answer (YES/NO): NO